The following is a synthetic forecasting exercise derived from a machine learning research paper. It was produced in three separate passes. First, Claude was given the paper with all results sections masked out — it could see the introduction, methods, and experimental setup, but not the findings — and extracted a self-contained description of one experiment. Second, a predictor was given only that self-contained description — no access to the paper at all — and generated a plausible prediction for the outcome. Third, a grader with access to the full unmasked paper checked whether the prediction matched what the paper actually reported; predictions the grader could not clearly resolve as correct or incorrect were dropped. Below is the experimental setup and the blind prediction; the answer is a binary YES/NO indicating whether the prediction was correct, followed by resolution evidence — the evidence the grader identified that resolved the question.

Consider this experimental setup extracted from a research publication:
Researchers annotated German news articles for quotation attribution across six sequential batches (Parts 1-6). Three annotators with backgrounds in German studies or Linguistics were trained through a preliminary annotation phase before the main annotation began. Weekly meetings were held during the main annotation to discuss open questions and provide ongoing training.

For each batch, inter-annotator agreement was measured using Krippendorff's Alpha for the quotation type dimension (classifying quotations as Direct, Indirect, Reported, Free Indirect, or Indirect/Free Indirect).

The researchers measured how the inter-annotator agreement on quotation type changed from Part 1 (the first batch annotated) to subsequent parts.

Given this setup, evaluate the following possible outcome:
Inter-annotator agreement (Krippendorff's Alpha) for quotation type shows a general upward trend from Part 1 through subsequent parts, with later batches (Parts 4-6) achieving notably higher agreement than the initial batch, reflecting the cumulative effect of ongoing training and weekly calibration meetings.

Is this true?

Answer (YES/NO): YES